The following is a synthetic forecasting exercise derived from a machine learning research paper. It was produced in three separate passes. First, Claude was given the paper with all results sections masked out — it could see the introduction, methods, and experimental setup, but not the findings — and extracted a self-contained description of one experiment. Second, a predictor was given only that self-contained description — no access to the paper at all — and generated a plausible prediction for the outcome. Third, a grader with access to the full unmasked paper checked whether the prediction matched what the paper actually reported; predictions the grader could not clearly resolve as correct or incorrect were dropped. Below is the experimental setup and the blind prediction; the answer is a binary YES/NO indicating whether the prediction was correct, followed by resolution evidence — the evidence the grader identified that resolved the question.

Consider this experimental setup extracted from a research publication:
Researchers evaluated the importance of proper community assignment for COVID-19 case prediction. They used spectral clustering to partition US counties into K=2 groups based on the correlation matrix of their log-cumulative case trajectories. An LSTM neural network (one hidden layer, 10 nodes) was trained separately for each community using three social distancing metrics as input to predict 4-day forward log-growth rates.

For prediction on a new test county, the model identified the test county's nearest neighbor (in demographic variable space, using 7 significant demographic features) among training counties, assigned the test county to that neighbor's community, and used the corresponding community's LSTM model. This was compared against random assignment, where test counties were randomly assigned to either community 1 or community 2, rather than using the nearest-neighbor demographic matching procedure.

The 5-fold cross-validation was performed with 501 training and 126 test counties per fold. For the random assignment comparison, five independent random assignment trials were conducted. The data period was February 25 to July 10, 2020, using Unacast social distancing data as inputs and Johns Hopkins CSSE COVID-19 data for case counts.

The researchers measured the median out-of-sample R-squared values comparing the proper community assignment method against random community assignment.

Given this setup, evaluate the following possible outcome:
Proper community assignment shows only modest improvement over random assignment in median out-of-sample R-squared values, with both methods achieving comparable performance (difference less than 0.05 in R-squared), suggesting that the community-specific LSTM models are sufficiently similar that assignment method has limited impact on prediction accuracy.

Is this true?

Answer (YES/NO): YES